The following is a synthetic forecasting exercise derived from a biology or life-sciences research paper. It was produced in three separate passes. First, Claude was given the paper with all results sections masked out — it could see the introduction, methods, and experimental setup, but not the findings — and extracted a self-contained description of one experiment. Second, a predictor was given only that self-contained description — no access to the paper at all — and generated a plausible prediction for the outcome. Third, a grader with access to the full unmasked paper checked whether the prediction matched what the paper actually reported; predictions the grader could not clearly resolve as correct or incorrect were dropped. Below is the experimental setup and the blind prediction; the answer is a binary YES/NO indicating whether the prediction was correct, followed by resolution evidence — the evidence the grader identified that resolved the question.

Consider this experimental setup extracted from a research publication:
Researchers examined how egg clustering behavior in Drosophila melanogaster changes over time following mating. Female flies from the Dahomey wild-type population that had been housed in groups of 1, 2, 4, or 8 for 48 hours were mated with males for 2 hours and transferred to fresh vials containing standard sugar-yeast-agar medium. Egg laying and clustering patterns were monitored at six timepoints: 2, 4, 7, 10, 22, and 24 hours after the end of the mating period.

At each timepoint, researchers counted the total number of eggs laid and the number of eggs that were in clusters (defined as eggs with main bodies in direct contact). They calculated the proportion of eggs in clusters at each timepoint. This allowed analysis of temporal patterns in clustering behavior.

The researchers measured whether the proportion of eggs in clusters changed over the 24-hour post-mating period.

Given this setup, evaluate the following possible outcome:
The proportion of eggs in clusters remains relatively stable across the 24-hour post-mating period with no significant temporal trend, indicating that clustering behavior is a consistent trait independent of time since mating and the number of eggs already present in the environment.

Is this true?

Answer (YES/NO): NO